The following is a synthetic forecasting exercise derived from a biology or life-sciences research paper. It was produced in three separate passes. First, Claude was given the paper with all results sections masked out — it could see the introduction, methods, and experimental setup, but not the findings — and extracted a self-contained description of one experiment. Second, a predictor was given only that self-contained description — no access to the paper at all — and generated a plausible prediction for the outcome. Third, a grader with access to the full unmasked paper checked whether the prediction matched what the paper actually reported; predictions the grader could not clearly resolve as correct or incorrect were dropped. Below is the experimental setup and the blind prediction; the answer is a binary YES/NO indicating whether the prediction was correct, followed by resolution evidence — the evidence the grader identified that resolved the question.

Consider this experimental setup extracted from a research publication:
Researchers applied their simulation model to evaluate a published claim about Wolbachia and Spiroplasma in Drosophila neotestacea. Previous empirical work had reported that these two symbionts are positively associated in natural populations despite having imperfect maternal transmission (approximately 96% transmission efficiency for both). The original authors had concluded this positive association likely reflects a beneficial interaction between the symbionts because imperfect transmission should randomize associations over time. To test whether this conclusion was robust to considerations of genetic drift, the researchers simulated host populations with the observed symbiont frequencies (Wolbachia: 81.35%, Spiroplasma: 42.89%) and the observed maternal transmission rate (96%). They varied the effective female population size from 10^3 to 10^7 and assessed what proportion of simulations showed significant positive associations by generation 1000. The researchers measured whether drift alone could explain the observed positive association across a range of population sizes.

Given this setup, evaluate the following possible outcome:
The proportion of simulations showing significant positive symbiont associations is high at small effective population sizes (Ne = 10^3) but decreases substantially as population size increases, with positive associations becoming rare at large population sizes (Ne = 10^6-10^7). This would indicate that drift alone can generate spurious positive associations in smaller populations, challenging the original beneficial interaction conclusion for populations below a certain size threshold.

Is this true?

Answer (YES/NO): YES